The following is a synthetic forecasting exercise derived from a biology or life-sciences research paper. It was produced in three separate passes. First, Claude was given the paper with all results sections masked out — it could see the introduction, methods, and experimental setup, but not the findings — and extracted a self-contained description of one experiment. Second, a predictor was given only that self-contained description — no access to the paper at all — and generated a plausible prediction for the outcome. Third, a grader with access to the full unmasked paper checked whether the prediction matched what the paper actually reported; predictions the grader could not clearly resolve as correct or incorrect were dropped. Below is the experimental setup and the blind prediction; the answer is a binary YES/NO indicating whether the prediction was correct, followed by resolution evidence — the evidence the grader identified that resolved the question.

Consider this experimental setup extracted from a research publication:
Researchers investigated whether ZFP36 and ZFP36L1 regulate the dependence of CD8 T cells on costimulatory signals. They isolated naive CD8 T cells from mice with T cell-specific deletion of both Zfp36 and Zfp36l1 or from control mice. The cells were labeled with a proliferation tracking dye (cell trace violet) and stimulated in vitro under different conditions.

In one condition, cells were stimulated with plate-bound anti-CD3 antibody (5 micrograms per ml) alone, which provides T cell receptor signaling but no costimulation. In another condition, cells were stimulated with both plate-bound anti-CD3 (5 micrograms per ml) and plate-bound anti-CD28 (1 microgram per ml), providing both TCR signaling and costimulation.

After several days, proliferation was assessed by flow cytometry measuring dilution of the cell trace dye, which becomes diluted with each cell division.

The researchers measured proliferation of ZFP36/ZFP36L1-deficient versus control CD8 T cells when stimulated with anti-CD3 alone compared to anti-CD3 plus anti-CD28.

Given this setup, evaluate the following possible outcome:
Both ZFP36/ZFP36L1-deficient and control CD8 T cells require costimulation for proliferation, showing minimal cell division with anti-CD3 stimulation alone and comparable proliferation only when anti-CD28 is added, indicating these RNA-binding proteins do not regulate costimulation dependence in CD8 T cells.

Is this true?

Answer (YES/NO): NO